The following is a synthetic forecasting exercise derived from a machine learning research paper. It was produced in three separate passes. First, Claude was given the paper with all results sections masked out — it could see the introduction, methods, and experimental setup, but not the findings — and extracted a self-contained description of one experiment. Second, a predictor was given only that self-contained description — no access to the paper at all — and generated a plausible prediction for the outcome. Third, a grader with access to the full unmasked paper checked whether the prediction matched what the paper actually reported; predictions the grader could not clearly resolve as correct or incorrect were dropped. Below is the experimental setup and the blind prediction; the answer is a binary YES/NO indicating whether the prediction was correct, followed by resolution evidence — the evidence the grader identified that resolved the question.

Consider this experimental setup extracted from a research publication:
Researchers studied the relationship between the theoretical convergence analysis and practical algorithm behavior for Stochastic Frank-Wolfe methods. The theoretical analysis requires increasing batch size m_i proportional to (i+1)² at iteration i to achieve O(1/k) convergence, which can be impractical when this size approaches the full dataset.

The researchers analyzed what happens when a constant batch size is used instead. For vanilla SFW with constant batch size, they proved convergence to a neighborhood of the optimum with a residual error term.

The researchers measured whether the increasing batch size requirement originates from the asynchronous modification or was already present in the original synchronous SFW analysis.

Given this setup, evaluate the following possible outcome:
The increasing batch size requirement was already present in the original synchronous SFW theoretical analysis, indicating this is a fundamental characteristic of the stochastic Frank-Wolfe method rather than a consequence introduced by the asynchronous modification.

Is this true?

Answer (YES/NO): YES